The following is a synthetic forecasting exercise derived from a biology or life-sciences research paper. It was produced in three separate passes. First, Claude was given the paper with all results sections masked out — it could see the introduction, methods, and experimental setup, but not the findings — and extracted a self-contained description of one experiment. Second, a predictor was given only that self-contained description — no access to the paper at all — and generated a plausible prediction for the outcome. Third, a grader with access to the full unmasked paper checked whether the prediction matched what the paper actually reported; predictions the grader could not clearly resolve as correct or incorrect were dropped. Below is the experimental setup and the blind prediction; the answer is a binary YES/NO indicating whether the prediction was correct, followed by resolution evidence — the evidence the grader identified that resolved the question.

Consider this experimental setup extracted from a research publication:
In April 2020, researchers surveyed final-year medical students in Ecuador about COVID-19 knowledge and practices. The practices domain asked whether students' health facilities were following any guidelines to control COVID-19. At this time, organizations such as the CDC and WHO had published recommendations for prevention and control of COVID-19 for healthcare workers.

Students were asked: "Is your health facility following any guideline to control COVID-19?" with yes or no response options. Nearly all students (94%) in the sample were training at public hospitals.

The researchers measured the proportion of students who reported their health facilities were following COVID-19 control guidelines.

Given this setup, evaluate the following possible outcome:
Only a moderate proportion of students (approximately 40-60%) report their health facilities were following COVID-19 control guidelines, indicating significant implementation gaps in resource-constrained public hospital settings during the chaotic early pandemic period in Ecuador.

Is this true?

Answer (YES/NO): YES